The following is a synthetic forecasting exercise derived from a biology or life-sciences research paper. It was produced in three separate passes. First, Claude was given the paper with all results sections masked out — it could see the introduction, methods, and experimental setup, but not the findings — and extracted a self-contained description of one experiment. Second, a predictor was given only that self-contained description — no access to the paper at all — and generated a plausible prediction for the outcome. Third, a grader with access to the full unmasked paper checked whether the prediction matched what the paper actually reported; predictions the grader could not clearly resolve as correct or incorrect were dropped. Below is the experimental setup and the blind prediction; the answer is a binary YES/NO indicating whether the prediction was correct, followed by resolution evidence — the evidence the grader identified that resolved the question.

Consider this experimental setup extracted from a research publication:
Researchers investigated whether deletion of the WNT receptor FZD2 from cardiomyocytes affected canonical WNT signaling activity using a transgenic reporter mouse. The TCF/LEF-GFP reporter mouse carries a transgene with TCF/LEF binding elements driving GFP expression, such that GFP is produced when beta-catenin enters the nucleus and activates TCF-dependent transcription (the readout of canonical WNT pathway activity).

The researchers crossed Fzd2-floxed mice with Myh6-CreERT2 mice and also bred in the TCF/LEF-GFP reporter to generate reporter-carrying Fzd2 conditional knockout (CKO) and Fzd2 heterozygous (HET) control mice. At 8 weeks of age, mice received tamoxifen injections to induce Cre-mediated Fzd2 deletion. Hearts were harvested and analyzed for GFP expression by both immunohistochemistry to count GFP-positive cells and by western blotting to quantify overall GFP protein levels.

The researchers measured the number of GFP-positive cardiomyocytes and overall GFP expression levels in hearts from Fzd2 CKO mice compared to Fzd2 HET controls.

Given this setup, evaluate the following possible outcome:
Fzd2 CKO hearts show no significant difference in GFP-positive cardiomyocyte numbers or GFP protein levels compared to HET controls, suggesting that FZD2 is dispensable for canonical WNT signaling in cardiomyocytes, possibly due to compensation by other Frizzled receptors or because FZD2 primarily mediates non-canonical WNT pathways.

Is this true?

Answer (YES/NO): NO